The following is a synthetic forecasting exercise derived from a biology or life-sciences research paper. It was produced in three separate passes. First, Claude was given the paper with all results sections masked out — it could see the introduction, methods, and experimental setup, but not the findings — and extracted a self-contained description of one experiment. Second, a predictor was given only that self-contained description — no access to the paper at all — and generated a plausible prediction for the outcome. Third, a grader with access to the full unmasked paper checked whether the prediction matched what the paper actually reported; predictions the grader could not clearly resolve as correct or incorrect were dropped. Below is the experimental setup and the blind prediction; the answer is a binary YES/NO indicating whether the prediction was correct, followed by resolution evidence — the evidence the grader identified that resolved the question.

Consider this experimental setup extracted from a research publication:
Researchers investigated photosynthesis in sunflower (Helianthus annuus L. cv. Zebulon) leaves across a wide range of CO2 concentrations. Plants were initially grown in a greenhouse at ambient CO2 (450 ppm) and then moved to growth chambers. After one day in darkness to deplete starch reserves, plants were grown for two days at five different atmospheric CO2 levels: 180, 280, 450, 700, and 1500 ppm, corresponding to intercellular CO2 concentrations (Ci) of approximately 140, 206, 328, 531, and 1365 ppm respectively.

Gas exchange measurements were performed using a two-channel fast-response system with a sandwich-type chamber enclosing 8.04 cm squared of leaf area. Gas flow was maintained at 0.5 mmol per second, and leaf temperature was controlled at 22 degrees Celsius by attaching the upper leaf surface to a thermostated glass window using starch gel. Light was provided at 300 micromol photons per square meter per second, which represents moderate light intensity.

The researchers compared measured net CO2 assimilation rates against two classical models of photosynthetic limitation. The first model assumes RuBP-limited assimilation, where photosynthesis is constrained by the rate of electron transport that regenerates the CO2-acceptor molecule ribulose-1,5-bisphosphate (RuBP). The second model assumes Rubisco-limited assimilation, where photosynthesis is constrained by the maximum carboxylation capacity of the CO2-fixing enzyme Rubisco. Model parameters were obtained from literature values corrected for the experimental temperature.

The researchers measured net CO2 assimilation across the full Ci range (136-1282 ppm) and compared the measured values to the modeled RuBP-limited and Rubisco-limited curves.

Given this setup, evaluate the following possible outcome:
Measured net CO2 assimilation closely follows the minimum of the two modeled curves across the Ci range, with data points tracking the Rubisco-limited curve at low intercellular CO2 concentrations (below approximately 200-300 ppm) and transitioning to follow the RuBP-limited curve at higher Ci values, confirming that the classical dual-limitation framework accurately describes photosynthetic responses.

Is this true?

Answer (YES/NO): NO